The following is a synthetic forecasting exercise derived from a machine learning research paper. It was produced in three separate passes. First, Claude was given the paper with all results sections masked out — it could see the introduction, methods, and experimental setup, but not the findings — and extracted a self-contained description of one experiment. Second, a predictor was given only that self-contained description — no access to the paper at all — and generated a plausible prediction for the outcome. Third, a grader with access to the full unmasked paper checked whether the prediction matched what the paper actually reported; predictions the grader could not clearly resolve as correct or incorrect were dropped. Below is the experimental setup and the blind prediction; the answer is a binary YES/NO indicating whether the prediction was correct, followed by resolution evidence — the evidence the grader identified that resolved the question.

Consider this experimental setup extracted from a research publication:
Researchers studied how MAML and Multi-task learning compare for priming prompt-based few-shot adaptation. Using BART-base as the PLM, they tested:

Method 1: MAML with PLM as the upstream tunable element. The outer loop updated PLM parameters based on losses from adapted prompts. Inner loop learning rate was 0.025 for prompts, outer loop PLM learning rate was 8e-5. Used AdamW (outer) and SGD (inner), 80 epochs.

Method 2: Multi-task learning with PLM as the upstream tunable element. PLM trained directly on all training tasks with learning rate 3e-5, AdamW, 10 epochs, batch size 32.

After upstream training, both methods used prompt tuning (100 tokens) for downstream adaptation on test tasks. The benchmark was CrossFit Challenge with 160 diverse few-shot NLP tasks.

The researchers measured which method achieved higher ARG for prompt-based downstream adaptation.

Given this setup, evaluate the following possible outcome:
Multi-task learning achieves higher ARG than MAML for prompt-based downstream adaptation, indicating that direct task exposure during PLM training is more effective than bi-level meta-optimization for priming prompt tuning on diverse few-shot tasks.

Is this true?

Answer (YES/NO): YES